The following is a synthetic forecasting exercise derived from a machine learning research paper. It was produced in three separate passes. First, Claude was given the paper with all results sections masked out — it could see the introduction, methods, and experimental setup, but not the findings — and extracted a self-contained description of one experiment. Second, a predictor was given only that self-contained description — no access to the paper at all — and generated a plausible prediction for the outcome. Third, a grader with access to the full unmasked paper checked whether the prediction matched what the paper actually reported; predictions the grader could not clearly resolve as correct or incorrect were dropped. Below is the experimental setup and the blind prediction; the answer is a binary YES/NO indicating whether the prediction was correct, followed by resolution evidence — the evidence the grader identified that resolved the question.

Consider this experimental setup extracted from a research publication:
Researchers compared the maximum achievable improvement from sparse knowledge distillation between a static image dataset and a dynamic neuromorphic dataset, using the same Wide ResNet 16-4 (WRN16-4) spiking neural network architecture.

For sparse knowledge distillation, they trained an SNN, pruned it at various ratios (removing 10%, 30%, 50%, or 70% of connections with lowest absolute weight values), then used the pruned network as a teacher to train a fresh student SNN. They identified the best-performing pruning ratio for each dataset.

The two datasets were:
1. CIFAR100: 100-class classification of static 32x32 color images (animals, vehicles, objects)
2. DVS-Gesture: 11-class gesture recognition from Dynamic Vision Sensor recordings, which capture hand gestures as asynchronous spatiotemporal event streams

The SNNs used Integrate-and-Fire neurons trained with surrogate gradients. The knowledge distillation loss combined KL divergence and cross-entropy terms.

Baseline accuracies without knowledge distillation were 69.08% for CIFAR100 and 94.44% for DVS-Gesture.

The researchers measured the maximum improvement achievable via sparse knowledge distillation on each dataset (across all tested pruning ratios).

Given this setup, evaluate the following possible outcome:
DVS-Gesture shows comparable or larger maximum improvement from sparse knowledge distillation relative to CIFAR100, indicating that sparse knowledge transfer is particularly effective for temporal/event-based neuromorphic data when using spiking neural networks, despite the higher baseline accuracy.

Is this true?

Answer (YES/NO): YES